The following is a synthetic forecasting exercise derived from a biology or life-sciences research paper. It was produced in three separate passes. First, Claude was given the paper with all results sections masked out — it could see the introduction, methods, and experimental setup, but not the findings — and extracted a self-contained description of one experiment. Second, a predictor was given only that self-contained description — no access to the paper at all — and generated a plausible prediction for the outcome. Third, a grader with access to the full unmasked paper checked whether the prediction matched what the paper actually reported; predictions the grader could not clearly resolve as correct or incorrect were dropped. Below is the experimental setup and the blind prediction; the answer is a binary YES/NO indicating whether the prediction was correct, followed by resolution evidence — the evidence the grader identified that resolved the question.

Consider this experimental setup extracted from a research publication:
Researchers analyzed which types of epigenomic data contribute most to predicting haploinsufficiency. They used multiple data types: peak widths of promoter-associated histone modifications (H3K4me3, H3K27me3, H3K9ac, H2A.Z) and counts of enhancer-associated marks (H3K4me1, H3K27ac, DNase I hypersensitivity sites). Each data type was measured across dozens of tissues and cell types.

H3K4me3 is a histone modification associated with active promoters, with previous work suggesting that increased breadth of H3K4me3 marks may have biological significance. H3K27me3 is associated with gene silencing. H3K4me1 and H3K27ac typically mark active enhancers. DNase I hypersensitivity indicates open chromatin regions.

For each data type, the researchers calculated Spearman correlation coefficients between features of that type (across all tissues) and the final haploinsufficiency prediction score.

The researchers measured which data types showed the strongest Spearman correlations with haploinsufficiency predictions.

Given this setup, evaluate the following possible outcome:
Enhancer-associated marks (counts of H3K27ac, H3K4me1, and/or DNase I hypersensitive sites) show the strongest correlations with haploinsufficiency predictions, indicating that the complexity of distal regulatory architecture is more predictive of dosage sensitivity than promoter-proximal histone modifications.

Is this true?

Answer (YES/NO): NO